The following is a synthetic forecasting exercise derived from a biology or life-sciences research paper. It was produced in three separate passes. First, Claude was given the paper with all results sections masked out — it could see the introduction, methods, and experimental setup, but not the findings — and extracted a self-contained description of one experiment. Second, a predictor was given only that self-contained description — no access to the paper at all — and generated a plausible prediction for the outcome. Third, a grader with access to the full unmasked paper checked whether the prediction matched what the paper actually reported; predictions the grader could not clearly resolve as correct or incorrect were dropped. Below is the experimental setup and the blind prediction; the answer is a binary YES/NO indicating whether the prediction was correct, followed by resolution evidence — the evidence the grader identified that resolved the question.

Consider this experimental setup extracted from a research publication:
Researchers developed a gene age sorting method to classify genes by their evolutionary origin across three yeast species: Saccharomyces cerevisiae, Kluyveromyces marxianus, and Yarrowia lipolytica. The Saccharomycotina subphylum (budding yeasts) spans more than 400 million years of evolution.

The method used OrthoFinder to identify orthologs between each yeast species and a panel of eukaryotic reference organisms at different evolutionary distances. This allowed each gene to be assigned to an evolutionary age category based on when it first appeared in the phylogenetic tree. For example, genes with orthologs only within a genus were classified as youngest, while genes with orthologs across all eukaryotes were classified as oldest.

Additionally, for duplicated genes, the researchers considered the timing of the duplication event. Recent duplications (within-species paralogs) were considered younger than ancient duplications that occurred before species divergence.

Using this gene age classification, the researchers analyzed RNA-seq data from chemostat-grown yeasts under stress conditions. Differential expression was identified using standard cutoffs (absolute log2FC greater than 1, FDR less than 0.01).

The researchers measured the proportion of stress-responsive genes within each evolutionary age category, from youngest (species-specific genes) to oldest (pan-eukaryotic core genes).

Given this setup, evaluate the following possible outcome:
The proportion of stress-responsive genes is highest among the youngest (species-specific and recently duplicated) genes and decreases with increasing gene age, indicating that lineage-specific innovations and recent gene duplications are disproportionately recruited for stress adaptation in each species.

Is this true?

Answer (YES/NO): YES